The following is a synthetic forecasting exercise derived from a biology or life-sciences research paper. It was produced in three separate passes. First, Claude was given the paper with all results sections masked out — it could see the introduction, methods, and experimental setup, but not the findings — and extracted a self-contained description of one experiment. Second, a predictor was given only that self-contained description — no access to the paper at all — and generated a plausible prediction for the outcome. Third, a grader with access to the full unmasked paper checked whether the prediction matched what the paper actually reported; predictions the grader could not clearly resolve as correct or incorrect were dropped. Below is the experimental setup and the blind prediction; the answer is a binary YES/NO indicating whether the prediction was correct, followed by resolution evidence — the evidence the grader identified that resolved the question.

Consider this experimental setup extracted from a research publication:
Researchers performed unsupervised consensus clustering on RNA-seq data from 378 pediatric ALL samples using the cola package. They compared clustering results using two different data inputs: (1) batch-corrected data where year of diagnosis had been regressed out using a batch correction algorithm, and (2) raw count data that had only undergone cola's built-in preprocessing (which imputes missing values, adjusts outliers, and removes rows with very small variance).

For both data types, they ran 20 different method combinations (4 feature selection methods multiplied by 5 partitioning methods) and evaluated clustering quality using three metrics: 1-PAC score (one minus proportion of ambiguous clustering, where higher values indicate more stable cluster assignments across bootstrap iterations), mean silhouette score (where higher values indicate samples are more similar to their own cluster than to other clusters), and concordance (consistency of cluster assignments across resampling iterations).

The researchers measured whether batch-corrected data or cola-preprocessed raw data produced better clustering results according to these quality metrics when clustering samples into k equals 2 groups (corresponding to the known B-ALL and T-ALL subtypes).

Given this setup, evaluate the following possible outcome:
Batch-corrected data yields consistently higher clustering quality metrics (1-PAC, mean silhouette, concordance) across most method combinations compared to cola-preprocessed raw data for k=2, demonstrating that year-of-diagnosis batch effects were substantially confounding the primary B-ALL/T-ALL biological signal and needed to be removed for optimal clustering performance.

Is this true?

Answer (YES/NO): YES